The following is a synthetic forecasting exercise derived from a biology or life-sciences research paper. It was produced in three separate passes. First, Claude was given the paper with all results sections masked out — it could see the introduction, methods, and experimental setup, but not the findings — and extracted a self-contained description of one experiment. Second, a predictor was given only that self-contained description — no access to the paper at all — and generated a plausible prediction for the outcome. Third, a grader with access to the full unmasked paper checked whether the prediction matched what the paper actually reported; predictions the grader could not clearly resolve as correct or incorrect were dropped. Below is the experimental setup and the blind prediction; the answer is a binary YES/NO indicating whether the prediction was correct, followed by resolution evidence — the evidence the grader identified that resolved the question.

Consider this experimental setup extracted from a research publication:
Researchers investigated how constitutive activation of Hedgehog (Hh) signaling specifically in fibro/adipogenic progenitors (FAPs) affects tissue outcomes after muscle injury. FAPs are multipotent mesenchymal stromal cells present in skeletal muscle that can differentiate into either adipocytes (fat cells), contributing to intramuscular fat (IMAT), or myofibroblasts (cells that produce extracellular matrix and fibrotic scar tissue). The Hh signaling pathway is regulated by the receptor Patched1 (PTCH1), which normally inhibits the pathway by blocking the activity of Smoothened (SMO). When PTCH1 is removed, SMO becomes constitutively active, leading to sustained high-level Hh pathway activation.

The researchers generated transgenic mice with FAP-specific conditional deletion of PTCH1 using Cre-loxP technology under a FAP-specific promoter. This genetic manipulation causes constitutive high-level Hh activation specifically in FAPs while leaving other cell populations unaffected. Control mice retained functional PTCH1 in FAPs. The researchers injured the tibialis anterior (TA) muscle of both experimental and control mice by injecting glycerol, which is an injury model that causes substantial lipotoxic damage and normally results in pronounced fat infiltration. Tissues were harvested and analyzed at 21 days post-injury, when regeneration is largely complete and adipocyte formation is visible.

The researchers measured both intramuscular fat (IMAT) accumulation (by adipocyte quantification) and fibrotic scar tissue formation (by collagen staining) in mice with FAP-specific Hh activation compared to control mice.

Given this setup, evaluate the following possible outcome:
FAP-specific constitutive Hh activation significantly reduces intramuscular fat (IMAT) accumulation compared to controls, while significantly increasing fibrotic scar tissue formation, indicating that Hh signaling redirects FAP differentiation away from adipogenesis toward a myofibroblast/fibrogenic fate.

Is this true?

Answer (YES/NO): YES